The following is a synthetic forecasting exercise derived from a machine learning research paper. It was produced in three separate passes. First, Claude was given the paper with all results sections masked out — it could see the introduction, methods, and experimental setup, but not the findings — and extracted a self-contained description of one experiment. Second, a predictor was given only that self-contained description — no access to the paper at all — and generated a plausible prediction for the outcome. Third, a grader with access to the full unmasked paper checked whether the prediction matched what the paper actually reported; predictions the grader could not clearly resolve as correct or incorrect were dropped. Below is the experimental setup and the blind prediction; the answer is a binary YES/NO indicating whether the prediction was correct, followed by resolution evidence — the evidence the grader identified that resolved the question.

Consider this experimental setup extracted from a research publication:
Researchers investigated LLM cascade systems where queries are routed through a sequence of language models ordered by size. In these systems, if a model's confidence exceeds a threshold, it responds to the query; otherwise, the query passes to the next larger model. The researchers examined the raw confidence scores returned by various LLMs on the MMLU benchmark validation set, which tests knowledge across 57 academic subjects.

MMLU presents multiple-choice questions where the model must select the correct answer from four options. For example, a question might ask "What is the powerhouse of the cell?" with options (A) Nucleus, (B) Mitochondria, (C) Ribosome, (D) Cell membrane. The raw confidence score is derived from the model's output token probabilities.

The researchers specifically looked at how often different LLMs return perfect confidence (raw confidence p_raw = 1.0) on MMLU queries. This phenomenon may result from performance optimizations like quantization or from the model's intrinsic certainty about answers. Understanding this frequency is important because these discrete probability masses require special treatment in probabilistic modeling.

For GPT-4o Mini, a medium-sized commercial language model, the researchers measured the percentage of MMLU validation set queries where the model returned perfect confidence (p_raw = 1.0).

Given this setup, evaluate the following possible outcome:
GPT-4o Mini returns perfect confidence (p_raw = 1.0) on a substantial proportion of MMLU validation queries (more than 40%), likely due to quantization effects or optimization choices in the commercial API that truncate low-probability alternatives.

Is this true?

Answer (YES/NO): YES